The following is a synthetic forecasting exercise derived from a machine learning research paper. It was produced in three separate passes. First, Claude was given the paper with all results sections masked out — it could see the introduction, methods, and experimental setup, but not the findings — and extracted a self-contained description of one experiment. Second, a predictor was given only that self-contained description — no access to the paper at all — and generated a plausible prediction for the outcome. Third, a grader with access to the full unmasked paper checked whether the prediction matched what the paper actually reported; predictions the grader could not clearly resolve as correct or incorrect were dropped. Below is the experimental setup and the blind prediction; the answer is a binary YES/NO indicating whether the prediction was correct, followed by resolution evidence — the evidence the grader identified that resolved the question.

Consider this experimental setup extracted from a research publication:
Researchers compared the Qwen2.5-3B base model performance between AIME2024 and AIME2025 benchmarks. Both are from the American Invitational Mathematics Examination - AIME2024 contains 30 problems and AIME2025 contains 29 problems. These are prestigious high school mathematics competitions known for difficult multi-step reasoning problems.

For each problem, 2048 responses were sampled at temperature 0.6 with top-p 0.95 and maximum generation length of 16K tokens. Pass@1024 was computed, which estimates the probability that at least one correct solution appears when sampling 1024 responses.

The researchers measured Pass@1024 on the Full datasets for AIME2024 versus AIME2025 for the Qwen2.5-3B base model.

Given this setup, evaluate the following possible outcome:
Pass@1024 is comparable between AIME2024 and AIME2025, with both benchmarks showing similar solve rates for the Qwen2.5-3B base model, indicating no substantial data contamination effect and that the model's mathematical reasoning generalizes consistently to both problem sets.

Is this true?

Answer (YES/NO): YES